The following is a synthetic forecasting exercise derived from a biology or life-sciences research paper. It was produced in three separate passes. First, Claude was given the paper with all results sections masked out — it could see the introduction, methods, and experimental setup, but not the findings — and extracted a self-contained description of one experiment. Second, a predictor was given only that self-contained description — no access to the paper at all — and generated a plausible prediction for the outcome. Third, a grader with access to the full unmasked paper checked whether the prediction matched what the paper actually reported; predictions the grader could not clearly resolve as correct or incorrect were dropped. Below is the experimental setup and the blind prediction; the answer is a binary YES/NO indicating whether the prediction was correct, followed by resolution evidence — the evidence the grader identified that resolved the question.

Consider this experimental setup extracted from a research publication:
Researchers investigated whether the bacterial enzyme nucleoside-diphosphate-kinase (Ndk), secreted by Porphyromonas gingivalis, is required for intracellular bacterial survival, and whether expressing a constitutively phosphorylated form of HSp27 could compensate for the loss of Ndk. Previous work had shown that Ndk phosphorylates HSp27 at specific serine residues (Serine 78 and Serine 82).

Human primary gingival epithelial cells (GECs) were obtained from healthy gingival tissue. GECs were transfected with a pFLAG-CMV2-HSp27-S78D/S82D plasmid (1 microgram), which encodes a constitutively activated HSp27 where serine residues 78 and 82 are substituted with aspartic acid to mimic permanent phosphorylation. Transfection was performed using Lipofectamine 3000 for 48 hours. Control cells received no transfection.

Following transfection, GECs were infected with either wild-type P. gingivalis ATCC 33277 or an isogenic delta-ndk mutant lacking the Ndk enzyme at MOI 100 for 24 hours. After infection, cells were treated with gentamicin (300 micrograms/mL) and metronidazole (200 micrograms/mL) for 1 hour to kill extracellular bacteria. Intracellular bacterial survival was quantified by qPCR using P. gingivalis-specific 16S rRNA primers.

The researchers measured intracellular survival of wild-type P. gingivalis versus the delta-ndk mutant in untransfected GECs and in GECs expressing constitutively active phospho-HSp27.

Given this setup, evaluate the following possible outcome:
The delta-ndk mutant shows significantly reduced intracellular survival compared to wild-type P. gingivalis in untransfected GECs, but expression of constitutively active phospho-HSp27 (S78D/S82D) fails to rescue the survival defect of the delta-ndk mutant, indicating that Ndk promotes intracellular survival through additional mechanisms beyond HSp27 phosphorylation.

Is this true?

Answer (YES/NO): NO